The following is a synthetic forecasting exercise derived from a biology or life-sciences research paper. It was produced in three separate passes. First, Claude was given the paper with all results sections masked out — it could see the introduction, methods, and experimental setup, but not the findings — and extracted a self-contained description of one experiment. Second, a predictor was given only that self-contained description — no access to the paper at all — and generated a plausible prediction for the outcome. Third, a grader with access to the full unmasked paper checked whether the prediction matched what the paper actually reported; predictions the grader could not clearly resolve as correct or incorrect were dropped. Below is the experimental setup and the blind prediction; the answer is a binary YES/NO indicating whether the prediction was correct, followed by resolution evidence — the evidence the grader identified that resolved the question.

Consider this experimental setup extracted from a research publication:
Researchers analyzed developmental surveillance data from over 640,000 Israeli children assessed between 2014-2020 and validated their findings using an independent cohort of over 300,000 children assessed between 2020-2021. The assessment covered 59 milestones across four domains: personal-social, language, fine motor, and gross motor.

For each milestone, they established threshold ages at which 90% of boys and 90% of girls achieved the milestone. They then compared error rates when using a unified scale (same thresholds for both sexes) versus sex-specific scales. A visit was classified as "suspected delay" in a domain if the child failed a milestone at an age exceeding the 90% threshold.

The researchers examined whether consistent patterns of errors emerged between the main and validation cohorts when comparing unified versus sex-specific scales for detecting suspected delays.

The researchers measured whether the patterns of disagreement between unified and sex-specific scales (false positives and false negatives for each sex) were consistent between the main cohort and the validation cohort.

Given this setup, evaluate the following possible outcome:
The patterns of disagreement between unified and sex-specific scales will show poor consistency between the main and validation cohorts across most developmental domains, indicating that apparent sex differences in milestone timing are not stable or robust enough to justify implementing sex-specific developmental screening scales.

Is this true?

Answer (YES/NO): NO